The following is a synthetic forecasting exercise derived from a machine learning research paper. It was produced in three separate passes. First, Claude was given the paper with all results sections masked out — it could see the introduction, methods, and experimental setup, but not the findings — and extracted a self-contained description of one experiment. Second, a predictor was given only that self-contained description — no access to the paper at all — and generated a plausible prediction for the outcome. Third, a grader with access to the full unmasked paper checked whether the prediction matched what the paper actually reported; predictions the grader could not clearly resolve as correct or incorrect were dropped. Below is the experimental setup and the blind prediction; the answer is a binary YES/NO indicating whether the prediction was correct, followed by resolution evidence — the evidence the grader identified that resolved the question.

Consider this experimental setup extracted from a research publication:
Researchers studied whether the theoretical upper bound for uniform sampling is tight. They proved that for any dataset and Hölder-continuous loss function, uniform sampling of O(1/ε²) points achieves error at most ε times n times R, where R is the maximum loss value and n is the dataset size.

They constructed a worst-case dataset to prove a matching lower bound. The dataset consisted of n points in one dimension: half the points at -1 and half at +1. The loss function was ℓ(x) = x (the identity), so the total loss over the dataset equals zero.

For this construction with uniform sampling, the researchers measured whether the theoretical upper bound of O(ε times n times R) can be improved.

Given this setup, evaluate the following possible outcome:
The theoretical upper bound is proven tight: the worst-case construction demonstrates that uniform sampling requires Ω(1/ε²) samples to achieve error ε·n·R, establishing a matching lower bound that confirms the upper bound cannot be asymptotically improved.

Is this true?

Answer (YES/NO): YES